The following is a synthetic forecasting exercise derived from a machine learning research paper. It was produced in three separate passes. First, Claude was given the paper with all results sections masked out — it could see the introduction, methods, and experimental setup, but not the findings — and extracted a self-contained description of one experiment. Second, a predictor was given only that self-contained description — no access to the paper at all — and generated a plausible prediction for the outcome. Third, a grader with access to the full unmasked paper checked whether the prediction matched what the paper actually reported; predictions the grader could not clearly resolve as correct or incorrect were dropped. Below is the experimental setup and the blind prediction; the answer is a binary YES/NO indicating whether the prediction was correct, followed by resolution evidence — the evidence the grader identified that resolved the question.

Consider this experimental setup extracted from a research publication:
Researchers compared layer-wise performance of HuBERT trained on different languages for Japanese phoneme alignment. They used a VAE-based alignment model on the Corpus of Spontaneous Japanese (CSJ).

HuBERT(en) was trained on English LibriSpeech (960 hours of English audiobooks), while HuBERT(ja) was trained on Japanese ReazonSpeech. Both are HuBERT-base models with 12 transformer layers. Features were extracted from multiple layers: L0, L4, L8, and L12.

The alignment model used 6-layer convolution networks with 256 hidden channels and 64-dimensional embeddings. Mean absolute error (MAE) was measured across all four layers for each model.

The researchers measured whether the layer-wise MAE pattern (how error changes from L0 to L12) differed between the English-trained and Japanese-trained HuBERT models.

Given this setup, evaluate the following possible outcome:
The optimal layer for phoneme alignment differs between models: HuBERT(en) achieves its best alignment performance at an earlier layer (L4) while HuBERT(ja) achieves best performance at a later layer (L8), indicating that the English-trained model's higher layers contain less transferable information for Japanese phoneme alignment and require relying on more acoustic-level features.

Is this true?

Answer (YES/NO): NO